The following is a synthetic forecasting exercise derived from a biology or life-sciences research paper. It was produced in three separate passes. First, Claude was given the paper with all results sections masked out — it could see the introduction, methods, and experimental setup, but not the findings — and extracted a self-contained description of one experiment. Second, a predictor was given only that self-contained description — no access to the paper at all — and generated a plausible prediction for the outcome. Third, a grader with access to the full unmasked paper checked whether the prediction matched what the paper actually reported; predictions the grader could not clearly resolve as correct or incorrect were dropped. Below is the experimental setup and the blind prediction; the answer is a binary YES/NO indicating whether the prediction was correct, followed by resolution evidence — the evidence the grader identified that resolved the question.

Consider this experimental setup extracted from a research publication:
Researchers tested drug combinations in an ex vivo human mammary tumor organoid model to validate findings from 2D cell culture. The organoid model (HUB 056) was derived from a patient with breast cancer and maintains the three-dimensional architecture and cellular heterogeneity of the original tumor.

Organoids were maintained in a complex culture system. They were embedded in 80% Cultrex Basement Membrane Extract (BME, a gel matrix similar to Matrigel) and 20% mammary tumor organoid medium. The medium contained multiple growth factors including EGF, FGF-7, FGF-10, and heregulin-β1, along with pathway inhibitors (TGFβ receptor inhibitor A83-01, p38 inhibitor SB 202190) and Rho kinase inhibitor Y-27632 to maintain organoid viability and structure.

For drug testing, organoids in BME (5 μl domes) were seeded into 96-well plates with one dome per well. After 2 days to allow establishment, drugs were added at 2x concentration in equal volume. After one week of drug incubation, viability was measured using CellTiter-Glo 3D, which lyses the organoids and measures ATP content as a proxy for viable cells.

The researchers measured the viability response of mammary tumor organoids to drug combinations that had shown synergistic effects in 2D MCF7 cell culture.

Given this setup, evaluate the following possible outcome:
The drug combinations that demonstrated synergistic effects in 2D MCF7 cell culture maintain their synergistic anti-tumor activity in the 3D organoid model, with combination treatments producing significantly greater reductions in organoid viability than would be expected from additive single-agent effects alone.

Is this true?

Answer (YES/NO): NO